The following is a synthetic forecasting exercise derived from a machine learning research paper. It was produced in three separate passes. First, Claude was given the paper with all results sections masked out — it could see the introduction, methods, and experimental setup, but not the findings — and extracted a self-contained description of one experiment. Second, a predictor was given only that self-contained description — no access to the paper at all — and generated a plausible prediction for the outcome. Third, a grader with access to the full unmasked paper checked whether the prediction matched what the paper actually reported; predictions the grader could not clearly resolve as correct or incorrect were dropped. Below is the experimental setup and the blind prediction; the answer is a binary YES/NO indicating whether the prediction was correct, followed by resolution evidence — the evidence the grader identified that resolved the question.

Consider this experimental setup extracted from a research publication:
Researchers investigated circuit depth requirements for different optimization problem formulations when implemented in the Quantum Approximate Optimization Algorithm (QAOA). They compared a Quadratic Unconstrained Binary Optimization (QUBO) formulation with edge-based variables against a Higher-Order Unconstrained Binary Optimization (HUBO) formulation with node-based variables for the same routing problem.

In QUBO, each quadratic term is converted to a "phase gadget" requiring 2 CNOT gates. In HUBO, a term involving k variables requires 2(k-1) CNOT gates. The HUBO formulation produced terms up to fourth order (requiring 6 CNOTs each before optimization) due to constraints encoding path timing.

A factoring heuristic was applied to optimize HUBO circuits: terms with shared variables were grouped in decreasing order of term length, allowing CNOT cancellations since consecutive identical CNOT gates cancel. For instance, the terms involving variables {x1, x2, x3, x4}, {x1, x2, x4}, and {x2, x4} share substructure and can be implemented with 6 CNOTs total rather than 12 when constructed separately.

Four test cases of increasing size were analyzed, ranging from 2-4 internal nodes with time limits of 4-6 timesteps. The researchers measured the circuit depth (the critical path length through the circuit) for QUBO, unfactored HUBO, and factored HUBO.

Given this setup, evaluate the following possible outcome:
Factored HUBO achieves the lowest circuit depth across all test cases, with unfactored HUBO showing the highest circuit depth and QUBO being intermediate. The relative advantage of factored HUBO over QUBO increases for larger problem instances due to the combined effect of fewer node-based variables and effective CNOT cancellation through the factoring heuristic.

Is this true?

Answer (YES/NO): NO